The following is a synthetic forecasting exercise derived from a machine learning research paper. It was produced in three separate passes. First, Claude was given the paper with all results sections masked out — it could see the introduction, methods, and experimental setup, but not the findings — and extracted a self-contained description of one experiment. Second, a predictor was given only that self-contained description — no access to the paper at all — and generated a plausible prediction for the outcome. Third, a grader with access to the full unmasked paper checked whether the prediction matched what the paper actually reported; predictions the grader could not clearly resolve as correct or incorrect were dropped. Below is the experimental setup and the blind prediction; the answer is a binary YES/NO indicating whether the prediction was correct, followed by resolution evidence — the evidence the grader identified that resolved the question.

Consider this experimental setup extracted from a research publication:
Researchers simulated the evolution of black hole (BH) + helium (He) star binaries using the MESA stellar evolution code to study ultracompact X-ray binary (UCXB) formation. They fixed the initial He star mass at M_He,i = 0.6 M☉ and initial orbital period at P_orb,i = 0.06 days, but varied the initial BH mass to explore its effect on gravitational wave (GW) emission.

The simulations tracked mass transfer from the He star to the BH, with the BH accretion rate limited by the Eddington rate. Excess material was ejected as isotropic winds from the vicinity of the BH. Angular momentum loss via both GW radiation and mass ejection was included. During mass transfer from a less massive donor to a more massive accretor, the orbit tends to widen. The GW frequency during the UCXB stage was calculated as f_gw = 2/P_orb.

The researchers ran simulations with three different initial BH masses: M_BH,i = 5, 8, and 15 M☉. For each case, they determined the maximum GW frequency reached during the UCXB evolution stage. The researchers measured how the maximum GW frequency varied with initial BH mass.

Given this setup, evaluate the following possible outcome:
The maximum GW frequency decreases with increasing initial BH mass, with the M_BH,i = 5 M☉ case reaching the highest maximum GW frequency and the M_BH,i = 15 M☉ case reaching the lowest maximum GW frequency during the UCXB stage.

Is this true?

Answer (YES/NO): YES